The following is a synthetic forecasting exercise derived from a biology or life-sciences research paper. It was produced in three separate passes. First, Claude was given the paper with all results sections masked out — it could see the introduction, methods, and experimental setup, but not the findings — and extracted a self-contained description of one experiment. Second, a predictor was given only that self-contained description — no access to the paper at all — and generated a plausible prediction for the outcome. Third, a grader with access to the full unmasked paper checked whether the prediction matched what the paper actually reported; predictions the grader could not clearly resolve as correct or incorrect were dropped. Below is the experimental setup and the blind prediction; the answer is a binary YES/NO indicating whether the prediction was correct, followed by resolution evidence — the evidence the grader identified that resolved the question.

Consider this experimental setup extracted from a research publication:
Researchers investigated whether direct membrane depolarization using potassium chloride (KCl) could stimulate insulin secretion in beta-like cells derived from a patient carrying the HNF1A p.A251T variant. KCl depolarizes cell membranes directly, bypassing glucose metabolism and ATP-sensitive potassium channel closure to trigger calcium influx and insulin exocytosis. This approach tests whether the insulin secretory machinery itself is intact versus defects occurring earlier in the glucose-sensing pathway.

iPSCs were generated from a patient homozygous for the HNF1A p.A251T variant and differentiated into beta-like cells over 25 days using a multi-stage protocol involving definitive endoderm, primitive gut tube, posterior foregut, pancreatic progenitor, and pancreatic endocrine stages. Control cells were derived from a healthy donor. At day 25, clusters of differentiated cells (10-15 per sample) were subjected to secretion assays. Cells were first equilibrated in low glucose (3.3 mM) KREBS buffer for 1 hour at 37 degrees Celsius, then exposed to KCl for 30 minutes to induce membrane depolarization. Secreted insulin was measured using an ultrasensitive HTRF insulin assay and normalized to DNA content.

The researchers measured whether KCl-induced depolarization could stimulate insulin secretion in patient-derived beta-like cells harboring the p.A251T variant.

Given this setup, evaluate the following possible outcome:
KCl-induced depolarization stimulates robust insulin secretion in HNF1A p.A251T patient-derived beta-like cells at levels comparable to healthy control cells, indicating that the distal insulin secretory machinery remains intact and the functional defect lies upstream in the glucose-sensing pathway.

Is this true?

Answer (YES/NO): NO